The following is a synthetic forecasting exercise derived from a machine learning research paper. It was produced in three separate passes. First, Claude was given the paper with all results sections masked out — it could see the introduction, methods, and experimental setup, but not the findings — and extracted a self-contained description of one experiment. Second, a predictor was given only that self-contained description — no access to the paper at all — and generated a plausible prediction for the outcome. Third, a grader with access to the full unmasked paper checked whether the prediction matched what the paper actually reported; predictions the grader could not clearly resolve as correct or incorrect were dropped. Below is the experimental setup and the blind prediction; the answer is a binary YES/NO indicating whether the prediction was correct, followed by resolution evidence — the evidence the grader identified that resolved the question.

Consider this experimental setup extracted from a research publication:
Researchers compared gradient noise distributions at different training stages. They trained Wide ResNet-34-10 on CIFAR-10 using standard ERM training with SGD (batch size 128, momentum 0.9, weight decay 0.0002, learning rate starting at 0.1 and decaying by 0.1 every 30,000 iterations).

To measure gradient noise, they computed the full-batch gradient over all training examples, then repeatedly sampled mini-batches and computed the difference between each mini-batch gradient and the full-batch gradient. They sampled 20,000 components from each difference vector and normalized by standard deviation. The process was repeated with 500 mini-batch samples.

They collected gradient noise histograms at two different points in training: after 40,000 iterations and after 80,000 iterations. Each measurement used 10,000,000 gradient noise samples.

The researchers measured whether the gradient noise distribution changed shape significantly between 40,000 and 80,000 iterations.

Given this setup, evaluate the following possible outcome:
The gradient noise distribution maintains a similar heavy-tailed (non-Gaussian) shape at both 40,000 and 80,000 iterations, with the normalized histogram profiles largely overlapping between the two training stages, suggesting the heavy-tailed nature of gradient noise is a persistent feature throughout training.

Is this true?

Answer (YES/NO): YES